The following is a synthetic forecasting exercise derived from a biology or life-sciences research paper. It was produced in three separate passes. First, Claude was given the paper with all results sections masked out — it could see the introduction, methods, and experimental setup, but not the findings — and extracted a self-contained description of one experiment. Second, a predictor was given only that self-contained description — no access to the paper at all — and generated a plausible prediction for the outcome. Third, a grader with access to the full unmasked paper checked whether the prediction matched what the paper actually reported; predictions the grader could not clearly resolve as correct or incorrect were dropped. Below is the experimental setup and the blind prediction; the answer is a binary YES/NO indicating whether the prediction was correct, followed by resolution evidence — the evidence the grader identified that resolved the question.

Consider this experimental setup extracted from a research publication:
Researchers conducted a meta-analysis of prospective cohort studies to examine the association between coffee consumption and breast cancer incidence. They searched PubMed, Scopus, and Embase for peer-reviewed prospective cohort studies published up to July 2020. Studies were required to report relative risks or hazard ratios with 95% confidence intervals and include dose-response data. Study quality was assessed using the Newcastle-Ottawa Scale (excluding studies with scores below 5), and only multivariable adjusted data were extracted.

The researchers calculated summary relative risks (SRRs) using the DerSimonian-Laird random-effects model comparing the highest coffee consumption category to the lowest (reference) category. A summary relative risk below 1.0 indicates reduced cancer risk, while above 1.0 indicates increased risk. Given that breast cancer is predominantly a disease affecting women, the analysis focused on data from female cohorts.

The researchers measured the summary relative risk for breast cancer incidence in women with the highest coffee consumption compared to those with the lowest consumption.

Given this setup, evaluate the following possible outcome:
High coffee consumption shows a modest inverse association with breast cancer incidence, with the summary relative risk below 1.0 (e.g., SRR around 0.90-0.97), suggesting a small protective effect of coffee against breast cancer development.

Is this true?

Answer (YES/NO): YES